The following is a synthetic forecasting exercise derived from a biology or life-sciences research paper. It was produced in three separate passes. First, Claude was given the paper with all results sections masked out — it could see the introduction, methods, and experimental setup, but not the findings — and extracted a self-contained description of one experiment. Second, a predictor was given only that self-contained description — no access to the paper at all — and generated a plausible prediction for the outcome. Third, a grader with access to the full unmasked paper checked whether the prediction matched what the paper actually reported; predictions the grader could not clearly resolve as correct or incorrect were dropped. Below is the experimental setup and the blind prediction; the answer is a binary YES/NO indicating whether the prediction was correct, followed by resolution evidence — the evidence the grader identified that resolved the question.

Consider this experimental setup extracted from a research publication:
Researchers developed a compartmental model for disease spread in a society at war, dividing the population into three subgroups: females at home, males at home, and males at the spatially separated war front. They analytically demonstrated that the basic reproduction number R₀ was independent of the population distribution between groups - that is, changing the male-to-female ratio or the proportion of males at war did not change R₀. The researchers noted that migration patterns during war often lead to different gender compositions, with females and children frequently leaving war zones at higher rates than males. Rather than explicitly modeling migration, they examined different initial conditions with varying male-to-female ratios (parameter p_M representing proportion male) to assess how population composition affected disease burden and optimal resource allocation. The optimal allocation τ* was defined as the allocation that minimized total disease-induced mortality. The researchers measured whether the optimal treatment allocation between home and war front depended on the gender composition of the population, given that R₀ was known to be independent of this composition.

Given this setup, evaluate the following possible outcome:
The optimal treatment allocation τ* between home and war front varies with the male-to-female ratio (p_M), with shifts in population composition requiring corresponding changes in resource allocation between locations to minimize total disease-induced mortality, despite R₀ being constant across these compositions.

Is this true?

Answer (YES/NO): YES